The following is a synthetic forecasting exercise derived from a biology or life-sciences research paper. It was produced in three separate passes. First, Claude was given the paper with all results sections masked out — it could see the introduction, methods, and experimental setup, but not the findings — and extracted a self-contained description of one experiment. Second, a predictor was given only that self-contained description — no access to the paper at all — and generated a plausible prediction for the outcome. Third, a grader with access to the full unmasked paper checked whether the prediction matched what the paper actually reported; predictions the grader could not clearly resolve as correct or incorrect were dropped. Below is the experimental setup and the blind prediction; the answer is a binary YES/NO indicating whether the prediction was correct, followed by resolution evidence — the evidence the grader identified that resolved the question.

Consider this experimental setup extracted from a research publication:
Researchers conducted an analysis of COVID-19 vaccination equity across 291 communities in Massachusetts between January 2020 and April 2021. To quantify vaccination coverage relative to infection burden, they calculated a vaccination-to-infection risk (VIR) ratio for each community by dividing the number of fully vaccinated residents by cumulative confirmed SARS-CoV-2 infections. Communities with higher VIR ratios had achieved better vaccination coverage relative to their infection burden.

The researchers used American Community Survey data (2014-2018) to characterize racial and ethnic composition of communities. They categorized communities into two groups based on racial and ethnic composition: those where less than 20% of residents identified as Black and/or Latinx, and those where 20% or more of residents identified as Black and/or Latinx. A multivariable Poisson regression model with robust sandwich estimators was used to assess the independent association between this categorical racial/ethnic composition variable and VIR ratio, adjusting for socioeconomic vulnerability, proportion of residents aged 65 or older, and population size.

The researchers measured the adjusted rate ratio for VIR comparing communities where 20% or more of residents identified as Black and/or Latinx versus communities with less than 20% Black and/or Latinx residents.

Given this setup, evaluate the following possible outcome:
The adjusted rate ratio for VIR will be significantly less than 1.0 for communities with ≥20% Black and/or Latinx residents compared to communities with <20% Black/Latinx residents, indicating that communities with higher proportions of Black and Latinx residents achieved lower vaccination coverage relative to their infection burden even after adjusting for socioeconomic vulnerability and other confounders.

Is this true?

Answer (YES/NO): YES